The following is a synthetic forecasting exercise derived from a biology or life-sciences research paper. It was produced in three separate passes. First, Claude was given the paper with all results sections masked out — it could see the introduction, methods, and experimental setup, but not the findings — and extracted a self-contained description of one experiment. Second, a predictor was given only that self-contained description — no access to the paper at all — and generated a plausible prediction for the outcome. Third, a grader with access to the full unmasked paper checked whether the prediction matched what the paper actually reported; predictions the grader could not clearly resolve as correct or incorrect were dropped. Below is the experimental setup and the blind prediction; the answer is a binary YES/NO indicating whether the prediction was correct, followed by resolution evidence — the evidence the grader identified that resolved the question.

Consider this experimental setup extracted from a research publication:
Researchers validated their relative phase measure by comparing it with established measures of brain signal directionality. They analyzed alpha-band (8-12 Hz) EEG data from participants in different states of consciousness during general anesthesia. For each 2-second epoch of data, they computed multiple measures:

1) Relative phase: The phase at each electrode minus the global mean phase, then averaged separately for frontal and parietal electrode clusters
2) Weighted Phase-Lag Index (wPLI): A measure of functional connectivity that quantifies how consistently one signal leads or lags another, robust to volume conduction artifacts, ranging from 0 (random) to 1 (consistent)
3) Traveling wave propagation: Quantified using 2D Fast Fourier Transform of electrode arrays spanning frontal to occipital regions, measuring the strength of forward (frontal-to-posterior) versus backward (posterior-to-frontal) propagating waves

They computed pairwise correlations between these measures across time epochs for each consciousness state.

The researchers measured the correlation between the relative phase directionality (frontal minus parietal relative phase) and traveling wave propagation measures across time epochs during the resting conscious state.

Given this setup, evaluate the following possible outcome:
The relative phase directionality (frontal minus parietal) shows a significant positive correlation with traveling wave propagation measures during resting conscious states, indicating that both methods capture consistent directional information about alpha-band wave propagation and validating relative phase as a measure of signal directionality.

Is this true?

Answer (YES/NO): YES